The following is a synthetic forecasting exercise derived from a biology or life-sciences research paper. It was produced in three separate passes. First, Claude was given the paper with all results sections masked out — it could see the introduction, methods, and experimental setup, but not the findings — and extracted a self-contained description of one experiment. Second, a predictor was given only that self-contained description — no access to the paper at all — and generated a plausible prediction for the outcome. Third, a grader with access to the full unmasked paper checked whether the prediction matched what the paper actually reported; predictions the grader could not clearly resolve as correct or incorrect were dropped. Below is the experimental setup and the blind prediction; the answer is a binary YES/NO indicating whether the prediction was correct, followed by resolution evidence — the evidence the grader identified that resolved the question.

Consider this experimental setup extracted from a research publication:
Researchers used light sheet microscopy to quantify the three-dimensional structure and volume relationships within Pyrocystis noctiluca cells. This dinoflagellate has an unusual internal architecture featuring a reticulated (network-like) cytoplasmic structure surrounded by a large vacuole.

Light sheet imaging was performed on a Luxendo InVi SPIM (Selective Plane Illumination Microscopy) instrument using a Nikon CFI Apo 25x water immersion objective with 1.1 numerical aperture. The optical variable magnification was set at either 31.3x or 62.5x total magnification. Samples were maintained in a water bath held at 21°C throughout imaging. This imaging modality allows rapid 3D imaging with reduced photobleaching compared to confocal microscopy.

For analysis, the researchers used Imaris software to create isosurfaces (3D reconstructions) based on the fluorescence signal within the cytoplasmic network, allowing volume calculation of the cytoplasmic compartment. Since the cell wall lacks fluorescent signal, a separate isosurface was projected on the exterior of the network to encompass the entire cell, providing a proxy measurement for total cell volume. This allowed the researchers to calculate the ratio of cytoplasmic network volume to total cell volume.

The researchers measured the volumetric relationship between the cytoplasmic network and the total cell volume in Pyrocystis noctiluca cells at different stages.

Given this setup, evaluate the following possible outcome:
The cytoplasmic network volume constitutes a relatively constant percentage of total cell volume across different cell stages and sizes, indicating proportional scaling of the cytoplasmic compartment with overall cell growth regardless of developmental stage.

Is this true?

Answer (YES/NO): NO